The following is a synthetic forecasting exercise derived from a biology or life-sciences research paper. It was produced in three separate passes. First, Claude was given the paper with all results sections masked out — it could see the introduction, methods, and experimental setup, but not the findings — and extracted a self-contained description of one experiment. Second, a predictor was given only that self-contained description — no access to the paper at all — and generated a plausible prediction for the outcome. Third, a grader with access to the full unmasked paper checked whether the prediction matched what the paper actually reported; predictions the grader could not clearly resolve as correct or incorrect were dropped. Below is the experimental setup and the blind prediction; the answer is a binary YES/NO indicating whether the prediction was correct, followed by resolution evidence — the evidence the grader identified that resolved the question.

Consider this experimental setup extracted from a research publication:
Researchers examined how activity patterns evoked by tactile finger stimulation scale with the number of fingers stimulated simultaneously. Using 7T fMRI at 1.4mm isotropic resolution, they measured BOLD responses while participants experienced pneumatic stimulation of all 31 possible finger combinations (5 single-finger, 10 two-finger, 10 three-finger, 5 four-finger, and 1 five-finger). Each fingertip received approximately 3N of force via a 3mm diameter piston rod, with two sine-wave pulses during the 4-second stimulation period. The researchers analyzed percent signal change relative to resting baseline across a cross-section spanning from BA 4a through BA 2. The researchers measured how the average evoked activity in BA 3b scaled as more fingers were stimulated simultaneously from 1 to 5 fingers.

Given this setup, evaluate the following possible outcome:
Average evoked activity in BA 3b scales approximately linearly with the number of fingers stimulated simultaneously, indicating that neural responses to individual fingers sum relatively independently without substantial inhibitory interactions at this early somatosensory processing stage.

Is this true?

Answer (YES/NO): NO